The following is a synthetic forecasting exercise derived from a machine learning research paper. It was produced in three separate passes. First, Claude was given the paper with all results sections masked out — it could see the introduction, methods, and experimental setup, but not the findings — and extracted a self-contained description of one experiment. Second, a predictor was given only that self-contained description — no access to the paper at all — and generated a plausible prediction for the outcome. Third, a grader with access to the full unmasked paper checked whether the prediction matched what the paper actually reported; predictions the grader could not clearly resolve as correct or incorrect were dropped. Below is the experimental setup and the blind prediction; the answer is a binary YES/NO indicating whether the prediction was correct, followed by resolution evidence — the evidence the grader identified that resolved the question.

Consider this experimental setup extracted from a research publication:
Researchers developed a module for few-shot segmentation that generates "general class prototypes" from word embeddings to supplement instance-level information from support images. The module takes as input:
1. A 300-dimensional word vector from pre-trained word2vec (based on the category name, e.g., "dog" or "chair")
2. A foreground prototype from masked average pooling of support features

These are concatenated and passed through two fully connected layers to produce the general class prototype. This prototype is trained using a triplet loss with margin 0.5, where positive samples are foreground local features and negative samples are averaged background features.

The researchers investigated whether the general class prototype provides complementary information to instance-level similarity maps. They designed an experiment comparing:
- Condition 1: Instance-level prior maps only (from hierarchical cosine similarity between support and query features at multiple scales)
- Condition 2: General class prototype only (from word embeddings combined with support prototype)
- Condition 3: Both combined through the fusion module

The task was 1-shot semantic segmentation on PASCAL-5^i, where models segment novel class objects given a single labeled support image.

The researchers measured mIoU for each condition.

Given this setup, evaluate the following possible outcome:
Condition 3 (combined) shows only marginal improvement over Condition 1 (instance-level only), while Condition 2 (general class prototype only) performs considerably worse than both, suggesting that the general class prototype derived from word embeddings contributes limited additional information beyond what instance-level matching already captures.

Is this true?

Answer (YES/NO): NO